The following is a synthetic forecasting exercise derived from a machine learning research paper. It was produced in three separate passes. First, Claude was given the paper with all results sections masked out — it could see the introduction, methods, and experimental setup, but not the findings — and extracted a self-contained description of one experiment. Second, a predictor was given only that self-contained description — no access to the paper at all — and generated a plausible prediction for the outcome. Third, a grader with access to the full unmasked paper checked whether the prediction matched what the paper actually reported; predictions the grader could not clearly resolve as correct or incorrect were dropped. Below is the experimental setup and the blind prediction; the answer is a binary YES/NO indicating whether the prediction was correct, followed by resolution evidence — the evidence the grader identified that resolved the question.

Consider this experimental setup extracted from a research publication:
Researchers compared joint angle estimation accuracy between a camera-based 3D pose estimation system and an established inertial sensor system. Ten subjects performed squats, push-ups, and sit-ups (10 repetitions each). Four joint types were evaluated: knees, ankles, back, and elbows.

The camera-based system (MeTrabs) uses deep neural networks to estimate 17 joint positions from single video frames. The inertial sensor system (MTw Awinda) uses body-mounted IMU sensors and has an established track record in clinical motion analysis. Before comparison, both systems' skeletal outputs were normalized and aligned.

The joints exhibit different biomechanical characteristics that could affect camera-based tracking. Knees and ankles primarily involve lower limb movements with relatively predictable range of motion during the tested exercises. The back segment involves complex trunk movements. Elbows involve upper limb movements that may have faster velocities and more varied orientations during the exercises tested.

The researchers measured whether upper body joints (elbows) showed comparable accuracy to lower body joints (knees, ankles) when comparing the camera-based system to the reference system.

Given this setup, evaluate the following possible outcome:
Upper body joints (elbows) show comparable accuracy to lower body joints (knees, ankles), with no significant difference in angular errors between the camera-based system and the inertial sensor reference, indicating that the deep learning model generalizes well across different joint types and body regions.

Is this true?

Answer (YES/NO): NO